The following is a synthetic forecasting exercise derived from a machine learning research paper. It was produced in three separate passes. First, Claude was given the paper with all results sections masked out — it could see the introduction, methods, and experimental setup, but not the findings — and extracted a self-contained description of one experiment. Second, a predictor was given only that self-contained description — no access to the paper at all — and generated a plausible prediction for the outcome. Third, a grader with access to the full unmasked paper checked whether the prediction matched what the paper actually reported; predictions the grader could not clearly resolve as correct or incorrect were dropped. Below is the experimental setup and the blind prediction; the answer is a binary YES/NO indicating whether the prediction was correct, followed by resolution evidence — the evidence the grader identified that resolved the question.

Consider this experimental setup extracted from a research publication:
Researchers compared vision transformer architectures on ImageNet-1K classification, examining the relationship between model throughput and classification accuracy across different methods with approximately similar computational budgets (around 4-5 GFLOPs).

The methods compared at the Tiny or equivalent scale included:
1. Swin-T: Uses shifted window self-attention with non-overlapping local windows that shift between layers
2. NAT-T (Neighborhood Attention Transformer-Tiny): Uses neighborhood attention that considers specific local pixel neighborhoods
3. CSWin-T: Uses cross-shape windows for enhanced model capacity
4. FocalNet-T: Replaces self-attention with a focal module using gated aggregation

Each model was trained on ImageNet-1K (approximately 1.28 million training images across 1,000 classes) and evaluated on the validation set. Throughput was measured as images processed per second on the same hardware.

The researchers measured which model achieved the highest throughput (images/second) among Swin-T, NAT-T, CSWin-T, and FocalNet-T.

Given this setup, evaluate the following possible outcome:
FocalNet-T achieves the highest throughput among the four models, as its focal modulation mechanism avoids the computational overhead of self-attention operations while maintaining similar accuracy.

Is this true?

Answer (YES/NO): NO